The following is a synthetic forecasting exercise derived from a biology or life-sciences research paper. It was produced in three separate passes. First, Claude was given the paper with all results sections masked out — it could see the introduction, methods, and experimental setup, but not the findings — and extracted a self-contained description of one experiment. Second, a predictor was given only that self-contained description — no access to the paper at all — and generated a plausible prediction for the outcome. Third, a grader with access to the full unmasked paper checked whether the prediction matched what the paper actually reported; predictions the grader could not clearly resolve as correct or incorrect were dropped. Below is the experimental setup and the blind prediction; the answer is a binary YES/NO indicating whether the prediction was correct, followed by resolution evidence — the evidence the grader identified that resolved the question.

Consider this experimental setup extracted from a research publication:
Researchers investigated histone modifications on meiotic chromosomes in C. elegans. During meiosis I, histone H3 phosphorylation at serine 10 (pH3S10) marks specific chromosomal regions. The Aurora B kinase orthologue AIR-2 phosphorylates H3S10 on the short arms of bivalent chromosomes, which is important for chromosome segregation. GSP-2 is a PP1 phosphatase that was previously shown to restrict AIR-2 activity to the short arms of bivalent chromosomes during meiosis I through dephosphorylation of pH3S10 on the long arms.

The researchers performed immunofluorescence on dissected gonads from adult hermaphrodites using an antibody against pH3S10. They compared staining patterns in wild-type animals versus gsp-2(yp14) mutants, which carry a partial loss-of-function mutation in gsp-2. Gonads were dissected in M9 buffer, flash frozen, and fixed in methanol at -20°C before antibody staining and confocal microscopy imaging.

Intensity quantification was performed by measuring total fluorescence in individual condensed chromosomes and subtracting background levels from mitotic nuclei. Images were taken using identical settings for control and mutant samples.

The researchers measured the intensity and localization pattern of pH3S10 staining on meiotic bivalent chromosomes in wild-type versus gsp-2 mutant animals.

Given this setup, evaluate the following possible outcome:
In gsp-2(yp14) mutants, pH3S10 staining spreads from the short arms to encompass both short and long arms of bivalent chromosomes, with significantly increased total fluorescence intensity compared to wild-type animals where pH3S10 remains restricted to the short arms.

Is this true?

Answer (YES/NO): YES